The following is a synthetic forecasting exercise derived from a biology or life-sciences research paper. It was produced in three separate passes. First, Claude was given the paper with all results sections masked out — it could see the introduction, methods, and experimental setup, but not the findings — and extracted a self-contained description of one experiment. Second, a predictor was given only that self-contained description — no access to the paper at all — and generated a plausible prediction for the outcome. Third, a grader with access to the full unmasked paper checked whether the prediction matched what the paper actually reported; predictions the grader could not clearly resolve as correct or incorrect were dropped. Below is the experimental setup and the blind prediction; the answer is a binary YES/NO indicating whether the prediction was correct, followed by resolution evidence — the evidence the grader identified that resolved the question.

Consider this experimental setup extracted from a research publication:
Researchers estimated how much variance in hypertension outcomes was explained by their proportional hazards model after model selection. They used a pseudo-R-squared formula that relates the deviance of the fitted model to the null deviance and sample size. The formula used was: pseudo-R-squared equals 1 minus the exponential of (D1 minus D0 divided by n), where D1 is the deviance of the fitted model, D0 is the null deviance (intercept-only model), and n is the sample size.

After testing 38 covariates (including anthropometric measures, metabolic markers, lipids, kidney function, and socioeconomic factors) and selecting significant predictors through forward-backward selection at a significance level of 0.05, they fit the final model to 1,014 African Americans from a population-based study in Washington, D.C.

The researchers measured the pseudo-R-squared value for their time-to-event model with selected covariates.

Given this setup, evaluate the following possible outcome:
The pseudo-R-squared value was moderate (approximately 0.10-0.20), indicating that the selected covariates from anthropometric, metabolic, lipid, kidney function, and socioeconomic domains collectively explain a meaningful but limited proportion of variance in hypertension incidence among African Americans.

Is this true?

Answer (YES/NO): NO